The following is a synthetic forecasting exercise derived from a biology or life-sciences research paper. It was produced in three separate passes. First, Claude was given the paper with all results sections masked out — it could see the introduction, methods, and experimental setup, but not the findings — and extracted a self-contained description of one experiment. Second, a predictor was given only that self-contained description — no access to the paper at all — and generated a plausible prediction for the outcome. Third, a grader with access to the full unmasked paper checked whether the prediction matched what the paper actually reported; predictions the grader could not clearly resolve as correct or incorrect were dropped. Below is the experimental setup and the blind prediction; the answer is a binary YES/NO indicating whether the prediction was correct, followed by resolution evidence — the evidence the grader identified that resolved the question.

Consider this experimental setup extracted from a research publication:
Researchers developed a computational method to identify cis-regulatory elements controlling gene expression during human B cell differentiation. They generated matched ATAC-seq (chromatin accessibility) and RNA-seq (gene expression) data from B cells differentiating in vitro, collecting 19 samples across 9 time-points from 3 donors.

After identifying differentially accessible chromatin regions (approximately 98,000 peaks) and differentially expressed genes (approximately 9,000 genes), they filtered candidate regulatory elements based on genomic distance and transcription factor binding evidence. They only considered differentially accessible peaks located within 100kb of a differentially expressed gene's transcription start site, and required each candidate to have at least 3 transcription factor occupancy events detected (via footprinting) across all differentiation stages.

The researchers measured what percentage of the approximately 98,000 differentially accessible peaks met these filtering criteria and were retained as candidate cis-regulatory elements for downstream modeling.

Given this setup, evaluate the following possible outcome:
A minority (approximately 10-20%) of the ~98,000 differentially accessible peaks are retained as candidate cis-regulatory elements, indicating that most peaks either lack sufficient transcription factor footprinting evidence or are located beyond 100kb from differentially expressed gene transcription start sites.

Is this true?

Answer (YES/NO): NO